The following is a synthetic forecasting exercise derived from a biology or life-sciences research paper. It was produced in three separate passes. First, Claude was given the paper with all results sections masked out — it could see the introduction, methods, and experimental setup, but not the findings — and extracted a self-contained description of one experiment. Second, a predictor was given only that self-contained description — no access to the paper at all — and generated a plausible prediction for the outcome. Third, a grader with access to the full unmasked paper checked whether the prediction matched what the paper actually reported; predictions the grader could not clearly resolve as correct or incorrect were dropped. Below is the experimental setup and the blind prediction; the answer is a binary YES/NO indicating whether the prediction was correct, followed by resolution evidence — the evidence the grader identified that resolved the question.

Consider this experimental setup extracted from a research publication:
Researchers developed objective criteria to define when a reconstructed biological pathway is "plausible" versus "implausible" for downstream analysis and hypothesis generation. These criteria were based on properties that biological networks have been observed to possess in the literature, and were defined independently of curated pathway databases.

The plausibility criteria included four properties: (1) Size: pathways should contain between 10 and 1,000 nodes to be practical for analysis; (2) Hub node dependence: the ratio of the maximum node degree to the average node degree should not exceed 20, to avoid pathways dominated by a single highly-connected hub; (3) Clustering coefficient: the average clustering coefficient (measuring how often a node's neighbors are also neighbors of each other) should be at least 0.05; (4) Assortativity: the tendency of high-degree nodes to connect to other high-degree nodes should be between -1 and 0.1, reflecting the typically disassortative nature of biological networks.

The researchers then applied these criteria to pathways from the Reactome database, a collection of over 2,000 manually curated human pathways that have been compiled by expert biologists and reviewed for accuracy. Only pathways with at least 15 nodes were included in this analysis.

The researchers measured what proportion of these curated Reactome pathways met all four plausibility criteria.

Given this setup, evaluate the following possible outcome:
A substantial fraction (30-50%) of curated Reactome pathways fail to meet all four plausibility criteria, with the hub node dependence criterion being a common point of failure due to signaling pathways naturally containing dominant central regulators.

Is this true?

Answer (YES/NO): NO